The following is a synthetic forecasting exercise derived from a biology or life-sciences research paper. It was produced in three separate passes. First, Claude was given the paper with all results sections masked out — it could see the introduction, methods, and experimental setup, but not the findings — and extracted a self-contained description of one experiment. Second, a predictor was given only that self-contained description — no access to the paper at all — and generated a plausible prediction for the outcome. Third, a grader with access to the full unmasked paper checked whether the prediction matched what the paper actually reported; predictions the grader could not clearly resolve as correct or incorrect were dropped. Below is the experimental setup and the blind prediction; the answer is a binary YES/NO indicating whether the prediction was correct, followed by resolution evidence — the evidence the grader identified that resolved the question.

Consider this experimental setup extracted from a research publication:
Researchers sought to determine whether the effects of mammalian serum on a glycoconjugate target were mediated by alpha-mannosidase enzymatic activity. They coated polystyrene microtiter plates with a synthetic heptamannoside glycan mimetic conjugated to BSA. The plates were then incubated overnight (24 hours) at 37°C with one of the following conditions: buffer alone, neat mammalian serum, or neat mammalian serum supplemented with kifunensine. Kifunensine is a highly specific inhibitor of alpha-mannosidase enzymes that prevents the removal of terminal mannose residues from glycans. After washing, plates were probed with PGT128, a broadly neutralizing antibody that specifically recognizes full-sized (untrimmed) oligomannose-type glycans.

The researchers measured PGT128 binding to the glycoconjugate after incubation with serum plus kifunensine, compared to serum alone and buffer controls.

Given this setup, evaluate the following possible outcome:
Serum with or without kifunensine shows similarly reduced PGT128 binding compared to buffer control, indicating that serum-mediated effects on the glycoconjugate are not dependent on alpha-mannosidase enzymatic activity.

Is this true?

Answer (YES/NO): NO